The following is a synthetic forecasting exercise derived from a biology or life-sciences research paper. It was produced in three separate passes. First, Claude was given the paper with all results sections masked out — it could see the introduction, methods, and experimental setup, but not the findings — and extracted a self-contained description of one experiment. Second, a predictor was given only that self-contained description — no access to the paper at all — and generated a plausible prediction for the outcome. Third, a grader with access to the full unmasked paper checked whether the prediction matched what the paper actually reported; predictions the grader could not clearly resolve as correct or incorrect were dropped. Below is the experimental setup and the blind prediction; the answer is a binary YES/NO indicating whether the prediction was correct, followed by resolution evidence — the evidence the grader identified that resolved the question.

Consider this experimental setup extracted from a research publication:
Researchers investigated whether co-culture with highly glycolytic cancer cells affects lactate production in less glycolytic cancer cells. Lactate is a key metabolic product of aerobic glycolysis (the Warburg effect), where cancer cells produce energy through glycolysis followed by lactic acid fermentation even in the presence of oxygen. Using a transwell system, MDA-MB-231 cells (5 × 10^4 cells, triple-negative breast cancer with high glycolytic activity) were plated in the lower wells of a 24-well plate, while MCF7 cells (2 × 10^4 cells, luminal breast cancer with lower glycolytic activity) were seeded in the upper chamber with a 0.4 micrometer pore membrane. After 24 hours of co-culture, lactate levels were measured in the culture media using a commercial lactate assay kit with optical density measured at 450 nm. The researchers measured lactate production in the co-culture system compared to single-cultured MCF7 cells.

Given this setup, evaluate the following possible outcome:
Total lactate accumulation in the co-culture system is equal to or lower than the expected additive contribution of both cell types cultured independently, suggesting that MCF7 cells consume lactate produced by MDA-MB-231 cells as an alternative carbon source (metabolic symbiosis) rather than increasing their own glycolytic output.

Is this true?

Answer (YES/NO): NO